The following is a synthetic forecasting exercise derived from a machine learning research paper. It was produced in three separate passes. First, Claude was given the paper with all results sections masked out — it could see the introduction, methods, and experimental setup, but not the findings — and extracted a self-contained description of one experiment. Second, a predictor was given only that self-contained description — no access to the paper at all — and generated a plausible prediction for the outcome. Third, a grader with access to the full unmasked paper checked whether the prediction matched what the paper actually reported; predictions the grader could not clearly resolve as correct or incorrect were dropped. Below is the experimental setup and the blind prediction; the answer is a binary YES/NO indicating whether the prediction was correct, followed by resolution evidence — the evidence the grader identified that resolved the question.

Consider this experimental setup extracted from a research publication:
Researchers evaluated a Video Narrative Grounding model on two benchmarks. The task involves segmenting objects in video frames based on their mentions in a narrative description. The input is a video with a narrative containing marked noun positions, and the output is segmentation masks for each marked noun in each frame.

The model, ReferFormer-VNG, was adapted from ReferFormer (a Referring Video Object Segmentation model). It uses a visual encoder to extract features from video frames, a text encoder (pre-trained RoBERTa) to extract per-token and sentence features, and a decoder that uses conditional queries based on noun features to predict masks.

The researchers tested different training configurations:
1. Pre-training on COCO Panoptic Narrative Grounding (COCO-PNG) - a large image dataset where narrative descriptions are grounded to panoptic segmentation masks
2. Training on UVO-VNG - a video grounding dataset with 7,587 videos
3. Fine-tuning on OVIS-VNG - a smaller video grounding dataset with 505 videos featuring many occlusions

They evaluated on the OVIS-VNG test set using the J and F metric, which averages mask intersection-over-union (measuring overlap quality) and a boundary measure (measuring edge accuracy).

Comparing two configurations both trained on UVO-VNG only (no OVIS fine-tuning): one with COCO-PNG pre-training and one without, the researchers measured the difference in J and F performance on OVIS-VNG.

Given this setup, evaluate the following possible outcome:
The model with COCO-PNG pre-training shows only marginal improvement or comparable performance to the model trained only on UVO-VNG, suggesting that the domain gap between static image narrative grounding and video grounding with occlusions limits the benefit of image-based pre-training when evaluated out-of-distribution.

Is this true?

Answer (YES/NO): NO